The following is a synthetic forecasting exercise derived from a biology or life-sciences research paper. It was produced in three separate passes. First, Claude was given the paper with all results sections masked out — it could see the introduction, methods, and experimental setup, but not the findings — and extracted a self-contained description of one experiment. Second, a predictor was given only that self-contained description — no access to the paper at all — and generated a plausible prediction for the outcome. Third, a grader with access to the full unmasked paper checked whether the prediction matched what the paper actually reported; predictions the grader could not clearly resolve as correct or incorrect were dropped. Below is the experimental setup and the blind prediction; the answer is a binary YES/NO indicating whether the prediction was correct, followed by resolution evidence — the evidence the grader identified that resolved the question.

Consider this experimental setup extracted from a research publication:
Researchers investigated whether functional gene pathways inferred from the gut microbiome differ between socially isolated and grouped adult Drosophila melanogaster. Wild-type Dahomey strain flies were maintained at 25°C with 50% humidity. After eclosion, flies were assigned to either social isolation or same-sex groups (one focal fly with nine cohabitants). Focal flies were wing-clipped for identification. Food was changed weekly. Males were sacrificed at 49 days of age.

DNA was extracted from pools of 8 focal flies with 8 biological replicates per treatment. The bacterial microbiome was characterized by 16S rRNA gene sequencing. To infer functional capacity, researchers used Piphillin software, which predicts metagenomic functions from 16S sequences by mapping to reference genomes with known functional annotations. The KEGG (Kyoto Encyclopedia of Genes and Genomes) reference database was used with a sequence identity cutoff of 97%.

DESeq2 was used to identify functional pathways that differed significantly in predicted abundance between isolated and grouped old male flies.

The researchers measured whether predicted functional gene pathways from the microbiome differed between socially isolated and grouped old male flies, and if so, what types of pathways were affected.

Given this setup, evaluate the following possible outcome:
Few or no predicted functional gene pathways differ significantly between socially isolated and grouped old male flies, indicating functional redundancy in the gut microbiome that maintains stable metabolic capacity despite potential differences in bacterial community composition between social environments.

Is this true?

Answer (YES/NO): NO